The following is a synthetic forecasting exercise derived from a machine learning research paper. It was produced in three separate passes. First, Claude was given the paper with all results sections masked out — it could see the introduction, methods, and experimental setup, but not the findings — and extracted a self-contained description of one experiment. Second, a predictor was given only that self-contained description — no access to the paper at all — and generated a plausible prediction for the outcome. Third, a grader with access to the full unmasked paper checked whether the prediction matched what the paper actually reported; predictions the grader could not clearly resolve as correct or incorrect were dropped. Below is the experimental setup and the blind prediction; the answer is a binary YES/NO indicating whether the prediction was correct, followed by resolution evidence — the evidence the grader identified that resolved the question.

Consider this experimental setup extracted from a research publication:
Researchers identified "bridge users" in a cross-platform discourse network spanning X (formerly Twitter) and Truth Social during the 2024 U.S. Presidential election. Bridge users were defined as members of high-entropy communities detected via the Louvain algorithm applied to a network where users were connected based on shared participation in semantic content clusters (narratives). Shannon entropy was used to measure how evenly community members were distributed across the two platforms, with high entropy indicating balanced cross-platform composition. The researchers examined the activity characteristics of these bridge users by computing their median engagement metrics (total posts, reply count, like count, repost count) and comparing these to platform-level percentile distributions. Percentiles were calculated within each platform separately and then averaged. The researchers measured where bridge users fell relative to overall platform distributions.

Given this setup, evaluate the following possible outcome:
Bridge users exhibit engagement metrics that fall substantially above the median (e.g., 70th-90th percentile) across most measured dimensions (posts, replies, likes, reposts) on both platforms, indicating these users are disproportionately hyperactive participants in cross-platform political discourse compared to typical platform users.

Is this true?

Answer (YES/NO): NO